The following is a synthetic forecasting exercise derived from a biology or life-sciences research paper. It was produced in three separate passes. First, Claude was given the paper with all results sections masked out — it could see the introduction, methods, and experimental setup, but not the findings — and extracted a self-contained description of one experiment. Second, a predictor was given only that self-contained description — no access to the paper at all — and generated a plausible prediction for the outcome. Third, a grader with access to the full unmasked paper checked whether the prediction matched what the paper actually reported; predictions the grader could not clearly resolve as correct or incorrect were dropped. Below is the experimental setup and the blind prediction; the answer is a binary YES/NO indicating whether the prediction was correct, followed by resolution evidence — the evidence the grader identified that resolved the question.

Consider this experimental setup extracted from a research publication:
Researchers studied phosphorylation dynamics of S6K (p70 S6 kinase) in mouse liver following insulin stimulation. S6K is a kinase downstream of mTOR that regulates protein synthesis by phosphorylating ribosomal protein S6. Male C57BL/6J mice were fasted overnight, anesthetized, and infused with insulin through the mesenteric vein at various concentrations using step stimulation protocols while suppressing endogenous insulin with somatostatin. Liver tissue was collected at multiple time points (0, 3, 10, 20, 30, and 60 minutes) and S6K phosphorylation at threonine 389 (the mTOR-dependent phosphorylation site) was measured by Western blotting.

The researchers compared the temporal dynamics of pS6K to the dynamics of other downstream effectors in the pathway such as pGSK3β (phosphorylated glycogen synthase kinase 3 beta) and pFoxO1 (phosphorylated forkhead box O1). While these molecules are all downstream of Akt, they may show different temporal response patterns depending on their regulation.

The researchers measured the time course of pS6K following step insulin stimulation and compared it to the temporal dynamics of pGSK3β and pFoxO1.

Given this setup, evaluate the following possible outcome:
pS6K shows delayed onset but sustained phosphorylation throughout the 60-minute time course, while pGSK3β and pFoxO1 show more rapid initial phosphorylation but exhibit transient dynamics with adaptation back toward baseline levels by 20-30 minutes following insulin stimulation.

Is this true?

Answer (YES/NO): NO